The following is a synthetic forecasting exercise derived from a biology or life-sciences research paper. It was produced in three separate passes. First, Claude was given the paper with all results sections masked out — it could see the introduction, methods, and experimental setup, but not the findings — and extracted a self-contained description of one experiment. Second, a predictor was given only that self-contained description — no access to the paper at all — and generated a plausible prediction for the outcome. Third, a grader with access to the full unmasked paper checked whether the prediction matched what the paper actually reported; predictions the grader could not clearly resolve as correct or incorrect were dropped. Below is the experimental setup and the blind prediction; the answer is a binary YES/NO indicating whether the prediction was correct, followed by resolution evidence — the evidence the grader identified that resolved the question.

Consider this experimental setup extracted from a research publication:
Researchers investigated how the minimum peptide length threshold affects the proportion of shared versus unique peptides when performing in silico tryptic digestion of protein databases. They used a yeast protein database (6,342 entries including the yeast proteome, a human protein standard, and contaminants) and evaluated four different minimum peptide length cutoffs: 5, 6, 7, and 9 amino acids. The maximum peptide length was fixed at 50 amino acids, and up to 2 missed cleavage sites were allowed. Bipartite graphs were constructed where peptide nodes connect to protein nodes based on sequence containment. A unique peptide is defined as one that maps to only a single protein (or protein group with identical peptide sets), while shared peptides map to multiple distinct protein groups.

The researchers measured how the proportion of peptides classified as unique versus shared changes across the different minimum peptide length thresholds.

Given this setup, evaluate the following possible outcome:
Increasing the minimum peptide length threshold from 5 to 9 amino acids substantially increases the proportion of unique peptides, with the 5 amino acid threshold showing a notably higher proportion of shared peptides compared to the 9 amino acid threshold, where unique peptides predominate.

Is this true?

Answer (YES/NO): YES